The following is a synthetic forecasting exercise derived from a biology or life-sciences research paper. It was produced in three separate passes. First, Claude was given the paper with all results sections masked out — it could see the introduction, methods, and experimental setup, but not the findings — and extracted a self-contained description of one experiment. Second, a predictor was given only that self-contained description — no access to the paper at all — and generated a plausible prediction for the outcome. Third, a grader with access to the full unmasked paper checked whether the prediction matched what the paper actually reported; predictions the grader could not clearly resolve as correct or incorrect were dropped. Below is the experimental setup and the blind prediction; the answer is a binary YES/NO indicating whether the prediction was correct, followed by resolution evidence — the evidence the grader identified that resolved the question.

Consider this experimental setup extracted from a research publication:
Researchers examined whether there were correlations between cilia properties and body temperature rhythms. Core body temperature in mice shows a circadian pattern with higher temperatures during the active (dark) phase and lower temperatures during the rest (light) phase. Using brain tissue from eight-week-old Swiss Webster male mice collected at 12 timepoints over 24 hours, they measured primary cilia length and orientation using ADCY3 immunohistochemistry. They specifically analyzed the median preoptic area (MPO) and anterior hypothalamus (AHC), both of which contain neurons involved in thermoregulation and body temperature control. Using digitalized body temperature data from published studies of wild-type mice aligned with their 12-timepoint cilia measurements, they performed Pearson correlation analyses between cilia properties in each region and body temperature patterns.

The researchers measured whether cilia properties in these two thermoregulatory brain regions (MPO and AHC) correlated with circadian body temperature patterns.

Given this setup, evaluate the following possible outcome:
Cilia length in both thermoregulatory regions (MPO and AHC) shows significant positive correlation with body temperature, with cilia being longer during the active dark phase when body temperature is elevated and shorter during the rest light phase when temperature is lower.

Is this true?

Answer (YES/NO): NO